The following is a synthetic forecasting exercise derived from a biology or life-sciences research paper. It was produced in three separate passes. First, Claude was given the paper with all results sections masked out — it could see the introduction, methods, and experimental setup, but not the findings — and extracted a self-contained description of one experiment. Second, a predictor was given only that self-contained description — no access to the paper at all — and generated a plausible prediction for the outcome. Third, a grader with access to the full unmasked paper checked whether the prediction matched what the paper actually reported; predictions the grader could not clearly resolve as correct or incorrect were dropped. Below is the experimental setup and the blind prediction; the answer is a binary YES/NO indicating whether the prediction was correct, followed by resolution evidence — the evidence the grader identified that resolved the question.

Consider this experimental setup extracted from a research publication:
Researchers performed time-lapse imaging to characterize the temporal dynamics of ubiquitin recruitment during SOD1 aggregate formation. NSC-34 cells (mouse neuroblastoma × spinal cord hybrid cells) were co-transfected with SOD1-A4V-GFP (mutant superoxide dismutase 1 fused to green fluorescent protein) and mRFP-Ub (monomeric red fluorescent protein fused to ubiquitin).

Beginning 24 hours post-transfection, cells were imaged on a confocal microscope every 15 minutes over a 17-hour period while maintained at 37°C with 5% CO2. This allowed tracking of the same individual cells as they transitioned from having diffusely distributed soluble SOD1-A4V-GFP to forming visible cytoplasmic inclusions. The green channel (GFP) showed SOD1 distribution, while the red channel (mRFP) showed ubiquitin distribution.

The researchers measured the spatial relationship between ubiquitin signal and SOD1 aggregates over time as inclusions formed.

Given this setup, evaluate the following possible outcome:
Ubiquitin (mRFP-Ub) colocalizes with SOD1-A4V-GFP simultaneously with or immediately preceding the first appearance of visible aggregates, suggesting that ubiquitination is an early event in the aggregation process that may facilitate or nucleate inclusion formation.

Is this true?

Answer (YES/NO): YES